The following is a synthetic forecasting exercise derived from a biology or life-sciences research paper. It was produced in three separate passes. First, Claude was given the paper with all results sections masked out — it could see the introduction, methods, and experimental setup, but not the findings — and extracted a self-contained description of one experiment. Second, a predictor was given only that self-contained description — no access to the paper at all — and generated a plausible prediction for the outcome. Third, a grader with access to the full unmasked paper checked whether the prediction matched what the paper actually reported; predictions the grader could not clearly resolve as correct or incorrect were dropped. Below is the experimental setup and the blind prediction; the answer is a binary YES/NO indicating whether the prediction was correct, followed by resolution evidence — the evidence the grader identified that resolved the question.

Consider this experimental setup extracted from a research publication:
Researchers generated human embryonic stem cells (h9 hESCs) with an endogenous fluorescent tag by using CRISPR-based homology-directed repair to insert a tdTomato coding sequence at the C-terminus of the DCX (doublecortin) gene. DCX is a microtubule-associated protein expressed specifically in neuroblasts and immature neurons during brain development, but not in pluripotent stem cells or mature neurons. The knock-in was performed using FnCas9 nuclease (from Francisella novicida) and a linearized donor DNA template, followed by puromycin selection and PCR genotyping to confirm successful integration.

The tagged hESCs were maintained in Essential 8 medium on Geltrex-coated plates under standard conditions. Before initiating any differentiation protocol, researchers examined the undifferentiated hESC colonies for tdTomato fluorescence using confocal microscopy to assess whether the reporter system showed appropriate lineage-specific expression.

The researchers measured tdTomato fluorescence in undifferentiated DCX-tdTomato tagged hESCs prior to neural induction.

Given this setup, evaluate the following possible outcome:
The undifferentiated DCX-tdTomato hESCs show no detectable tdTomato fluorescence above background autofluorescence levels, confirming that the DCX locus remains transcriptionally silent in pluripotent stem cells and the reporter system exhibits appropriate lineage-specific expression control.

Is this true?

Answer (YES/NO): YES